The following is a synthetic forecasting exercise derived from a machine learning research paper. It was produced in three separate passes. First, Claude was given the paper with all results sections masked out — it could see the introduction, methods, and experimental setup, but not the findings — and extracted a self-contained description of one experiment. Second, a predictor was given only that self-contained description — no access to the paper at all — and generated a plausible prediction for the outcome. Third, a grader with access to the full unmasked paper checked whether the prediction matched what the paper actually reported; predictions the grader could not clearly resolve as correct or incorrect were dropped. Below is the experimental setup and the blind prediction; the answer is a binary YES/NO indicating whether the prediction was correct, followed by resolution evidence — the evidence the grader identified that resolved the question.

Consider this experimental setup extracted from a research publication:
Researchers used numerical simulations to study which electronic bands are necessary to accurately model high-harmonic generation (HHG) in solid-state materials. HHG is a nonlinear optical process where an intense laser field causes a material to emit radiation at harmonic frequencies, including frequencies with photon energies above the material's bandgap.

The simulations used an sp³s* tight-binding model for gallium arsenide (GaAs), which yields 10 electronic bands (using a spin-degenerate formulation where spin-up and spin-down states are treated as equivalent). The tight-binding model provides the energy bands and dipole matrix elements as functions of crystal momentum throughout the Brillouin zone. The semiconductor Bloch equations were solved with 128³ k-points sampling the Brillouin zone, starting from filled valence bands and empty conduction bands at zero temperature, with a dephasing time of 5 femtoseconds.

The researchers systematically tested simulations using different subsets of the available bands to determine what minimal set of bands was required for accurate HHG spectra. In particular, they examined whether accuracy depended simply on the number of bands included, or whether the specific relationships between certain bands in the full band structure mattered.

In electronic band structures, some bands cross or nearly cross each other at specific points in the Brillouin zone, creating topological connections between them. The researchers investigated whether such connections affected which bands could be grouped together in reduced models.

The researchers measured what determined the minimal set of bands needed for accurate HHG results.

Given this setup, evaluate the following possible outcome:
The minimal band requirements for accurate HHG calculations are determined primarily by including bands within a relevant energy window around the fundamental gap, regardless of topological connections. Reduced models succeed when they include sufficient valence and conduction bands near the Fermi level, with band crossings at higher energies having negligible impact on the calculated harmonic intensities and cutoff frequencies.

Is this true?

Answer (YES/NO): NO